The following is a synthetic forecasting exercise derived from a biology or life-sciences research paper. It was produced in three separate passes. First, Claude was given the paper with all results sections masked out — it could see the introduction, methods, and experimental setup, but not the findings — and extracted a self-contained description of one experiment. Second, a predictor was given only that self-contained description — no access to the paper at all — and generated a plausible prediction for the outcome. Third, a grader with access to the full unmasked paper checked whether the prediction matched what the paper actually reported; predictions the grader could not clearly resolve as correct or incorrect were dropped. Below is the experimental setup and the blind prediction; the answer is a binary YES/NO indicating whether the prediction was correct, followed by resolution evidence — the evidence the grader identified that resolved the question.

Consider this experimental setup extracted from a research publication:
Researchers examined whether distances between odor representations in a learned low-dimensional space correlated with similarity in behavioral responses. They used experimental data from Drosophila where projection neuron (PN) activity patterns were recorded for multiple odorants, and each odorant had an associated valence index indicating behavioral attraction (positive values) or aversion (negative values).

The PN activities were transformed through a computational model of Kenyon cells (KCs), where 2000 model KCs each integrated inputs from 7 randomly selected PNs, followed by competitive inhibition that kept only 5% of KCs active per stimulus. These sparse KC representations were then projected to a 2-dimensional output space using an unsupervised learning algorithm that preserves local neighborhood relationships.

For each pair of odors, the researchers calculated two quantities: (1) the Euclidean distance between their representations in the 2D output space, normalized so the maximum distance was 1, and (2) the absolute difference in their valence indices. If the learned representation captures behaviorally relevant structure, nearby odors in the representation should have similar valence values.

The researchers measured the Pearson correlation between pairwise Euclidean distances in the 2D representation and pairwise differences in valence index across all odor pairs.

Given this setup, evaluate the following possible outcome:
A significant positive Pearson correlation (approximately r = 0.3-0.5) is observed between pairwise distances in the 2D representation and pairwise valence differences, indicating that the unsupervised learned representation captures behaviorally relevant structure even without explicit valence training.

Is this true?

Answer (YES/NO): NO